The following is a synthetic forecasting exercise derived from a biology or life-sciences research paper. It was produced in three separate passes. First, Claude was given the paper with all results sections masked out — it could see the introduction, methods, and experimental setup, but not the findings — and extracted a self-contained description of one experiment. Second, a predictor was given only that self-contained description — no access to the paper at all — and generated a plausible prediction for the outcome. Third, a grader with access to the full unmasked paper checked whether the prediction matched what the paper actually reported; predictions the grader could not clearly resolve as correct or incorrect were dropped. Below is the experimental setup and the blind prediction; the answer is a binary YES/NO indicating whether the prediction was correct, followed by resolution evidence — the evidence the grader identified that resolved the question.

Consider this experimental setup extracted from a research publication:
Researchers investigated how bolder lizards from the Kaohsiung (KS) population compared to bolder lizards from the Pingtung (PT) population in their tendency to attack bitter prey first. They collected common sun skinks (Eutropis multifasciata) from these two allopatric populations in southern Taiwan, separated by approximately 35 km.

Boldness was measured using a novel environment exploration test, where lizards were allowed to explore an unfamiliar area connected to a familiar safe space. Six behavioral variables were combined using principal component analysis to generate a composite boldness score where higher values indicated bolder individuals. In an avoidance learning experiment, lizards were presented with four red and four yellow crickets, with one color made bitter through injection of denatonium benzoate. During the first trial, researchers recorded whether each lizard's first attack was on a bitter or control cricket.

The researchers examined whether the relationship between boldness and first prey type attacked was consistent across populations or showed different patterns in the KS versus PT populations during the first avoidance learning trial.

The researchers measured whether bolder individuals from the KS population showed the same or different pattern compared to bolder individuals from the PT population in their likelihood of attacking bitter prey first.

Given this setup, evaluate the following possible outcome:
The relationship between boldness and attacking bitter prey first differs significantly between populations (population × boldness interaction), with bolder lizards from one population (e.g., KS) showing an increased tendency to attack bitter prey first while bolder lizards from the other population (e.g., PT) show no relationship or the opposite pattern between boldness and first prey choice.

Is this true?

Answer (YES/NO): YES